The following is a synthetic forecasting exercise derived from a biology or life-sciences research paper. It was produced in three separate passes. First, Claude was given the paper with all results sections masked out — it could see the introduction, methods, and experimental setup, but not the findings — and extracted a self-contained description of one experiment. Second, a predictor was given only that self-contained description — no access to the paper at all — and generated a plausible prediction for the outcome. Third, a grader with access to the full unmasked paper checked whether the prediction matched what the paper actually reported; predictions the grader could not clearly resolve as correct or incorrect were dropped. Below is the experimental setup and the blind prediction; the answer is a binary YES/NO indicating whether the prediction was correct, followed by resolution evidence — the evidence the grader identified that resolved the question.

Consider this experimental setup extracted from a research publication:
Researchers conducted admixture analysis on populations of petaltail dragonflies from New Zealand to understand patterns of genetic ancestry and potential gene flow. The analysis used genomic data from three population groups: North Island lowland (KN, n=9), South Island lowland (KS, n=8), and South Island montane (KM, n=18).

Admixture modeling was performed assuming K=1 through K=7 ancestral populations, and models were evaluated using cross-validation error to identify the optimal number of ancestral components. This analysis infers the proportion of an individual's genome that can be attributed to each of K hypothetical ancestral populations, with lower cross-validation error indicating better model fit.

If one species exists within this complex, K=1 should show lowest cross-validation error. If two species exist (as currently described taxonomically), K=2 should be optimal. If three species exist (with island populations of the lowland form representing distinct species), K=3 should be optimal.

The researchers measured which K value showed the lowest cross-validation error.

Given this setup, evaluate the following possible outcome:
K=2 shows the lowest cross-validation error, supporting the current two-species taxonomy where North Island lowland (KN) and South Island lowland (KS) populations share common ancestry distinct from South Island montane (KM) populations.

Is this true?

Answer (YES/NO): NO